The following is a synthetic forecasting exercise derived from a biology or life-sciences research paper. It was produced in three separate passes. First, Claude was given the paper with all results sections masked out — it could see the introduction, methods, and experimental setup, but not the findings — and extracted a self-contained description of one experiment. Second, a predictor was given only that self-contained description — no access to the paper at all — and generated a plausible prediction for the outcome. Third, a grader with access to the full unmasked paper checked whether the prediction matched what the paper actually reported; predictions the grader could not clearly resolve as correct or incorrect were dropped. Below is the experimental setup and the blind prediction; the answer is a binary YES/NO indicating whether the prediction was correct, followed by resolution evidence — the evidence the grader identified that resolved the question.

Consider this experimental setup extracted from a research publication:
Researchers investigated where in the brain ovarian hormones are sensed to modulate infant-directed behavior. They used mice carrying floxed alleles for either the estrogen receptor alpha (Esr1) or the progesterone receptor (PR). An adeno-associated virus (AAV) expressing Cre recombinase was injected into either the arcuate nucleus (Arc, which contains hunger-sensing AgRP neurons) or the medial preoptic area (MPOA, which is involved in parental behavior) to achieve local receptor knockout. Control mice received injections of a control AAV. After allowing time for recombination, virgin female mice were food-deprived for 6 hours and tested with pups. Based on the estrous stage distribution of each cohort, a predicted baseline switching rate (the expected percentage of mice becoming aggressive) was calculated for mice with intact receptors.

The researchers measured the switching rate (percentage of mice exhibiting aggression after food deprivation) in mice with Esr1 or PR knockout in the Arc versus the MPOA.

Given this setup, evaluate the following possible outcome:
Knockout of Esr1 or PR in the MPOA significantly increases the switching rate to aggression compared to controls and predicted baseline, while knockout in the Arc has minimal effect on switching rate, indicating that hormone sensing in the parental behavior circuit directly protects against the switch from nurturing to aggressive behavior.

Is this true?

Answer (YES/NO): NO